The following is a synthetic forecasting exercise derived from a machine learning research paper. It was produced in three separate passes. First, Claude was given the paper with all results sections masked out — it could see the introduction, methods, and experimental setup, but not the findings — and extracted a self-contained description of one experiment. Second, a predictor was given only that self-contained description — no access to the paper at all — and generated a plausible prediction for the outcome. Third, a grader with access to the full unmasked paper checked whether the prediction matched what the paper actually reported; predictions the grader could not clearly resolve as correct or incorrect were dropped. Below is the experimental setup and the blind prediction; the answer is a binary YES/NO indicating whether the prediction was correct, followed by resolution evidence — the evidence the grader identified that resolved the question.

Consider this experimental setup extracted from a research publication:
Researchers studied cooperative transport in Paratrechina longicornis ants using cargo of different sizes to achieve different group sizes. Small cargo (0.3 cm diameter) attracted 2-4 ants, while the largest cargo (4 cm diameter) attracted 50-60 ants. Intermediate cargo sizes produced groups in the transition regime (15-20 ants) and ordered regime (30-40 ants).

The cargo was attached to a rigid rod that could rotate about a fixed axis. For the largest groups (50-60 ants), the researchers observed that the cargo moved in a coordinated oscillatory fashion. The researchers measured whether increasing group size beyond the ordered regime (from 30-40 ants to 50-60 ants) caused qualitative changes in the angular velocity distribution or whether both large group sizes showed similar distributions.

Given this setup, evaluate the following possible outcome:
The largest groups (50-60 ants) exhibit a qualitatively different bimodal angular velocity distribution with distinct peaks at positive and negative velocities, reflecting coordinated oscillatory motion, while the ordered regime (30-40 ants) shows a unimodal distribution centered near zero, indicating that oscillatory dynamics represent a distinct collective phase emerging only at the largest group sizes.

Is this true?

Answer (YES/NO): NO